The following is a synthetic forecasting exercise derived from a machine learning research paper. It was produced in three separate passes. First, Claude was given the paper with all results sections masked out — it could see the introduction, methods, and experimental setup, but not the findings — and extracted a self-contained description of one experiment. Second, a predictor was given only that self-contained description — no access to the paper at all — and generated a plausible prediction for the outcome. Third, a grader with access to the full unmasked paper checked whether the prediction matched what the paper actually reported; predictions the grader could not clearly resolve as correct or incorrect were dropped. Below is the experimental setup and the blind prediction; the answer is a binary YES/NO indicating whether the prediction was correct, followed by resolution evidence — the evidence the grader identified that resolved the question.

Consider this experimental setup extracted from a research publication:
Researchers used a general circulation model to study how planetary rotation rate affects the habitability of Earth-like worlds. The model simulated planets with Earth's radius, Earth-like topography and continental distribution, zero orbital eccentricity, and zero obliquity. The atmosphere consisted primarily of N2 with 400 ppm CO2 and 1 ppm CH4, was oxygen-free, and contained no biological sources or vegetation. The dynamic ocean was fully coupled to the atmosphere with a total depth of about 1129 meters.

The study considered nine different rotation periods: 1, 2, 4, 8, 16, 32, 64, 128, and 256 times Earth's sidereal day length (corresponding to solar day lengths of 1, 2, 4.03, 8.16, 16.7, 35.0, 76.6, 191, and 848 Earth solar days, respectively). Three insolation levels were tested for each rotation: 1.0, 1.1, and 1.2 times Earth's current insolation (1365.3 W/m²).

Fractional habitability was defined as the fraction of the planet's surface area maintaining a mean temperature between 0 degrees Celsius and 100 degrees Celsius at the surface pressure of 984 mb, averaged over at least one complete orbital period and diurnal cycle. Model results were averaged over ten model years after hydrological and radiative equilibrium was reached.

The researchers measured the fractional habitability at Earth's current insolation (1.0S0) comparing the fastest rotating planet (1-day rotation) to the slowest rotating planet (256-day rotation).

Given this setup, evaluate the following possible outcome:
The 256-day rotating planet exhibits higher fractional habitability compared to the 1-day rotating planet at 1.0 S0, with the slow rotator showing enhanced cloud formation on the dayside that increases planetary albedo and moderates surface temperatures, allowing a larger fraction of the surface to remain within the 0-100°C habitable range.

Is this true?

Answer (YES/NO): NO